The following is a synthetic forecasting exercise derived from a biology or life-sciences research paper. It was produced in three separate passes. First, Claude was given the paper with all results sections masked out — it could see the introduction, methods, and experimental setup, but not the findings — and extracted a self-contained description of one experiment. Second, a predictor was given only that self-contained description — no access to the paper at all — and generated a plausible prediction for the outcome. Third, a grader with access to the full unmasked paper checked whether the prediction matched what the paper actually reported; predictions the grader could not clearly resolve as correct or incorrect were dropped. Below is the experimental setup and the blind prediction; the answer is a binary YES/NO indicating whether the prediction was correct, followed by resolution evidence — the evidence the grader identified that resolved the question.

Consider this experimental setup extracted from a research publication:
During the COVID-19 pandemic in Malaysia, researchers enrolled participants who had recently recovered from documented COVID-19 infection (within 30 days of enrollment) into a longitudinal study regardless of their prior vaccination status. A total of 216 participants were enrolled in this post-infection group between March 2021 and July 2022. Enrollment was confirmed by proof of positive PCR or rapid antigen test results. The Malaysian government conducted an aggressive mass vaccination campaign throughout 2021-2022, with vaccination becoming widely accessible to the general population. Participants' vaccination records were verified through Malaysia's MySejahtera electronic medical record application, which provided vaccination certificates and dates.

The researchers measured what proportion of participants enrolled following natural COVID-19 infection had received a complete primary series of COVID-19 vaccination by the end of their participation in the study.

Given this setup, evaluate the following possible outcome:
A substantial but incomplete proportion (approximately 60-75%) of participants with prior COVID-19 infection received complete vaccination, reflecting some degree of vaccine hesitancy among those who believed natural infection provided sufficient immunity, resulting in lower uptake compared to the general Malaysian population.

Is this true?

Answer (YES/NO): NO